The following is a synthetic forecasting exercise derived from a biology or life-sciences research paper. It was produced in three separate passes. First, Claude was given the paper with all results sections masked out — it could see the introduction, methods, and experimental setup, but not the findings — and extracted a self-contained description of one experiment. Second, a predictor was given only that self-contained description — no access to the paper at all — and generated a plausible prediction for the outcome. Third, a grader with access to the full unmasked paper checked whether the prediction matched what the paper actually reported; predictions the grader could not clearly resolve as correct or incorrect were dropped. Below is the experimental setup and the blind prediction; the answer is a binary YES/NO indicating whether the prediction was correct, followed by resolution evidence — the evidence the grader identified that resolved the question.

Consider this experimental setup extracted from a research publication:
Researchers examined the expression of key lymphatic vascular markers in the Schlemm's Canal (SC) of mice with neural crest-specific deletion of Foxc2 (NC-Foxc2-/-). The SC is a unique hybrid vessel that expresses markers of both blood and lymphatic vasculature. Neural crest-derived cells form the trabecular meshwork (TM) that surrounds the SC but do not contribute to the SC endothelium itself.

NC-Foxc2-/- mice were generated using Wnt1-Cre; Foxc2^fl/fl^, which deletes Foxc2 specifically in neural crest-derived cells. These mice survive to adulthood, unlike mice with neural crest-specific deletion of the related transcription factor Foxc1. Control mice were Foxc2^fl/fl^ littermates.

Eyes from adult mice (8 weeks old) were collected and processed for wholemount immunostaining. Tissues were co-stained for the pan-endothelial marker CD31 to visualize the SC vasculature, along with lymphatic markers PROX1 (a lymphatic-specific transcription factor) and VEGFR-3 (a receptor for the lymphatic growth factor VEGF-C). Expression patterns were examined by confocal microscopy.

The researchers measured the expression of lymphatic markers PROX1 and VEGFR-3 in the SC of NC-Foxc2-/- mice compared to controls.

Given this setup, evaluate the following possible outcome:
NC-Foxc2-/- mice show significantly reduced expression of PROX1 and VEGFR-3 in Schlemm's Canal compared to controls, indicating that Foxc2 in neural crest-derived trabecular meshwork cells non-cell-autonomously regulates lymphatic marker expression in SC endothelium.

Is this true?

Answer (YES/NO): YES